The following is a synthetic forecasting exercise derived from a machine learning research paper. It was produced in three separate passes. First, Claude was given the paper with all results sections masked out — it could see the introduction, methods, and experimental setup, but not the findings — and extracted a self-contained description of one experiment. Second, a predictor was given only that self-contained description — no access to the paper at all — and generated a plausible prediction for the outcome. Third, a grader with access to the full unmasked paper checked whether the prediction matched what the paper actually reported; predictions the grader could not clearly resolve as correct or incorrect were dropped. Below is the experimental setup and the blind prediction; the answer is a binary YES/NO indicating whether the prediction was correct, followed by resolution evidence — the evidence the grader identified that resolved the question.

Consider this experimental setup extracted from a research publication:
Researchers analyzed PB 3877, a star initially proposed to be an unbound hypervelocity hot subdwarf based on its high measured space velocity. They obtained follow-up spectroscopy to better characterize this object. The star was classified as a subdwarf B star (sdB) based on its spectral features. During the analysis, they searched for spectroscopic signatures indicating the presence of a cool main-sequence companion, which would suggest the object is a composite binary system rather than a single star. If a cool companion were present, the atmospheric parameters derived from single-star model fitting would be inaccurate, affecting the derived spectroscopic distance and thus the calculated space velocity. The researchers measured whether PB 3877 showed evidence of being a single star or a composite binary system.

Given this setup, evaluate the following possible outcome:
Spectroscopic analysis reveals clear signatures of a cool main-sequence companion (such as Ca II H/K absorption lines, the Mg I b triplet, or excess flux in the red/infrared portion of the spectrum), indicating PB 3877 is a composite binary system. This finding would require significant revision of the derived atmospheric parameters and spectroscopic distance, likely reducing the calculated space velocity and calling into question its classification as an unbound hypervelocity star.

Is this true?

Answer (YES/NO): YES